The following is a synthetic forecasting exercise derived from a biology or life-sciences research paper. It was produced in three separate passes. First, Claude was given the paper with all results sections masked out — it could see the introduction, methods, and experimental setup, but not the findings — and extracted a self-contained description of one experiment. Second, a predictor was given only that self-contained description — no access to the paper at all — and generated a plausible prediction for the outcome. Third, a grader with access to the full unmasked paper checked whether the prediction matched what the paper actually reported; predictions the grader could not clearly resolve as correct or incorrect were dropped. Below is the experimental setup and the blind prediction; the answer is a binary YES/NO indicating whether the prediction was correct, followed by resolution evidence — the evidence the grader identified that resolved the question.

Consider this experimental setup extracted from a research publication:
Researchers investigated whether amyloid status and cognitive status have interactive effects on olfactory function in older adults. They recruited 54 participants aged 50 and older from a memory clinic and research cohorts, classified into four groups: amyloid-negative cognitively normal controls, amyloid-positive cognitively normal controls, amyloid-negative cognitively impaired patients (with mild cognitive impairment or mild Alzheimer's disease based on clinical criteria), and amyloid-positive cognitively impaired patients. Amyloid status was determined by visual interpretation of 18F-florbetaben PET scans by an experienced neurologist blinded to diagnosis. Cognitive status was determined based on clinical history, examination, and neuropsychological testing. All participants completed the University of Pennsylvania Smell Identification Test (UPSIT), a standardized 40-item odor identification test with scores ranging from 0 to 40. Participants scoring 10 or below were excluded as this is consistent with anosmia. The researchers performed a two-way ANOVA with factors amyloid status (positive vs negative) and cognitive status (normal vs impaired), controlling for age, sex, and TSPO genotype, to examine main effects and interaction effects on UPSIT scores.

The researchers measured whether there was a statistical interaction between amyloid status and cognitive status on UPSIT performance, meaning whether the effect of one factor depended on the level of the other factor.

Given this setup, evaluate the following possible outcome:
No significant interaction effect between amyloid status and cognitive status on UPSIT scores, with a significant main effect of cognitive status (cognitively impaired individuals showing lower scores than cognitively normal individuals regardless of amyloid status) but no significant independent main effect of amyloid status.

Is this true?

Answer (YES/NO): NO